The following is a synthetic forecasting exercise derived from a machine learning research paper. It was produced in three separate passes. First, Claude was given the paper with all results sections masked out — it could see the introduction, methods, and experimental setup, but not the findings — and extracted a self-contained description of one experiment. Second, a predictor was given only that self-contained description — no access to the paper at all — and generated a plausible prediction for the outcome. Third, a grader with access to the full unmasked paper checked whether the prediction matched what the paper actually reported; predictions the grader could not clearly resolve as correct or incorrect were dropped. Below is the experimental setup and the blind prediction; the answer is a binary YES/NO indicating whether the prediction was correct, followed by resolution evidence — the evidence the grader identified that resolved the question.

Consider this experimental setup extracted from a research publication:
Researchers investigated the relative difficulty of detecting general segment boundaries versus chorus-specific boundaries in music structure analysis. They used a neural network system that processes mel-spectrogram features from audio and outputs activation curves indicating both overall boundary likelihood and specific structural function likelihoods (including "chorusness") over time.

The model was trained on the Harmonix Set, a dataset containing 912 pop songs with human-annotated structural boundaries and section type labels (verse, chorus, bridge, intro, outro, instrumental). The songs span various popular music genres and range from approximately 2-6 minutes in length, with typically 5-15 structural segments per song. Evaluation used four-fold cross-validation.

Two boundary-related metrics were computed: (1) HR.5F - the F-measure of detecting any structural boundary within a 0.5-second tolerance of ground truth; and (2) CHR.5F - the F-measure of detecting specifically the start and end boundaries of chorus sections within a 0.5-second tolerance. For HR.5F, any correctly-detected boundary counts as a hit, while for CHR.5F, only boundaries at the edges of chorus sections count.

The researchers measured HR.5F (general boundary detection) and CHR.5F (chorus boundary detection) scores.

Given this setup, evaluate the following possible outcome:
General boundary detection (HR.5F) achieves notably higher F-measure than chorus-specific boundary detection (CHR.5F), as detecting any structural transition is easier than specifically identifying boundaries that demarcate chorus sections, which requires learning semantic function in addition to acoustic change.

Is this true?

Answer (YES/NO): YES